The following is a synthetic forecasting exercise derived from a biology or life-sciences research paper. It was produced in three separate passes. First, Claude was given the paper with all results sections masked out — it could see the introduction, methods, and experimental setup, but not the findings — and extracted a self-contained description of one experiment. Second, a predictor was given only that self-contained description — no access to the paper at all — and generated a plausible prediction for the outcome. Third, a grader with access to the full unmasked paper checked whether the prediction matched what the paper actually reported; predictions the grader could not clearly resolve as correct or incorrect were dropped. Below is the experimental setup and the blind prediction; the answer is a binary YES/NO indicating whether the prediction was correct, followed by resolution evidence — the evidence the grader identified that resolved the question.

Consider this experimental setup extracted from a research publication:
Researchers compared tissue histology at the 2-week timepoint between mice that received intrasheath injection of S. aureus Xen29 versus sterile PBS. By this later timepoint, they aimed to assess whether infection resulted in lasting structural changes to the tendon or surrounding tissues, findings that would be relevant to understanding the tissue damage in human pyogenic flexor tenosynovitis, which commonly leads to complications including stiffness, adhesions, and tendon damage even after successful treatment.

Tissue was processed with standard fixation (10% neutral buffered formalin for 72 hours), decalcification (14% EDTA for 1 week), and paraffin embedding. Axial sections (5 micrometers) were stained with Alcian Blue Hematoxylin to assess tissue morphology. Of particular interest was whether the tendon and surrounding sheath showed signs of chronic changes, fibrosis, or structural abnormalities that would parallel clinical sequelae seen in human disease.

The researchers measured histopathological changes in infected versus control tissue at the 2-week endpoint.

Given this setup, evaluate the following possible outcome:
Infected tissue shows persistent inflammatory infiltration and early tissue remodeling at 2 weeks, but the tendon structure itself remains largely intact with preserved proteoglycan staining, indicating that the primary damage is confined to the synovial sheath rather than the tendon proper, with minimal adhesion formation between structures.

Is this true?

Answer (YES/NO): NO